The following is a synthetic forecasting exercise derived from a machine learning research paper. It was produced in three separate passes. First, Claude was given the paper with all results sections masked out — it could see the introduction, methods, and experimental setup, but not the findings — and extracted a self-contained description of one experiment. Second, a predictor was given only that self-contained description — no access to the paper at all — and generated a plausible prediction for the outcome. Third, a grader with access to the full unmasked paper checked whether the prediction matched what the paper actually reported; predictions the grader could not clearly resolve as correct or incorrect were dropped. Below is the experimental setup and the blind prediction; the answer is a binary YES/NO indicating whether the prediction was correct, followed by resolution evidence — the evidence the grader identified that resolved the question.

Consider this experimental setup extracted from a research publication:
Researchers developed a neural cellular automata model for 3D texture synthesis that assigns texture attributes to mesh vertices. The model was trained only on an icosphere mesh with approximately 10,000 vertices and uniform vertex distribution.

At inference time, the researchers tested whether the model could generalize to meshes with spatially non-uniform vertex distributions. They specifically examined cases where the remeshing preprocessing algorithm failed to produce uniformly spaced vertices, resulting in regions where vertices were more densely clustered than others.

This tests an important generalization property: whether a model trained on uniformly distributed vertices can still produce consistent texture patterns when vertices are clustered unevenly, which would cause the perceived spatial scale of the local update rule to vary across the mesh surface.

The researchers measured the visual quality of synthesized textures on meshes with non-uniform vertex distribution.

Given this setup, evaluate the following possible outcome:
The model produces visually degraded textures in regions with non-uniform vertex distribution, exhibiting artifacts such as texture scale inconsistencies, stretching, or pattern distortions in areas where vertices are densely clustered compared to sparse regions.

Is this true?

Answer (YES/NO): YES